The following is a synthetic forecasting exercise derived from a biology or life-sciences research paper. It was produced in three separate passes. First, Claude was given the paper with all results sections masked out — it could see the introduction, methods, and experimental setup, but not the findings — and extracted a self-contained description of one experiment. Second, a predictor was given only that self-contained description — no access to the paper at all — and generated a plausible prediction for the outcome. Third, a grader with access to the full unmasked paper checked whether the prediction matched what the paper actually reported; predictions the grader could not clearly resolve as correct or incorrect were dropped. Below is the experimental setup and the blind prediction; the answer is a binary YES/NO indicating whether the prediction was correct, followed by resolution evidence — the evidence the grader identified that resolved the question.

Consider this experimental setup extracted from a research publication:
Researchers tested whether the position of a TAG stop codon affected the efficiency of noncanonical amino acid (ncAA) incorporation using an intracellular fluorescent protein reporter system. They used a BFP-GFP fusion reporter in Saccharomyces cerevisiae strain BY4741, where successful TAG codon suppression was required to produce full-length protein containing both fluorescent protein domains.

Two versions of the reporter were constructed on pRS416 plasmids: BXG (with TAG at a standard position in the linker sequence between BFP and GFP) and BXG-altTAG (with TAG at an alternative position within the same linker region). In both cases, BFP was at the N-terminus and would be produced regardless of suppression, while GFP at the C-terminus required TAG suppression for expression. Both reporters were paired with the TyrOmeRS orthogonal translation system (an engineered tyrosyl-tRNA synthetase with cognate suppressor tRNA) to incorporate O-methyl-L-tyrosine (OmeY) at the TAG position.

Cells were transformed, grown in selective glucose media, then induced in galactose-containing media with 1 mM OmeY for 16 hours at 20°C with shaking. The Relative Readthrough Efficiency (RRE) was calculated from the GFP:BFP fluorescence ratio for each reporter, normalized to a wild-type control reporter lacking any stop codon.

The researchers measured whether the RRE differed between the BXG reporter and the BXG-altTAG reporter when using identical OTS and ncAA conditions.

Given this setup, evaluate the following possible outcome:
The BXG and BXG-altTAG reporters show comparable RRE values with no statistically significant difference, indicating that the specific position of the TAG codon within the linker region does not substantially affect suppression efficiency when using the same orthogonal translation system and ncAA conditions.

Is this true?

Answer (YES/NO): NO